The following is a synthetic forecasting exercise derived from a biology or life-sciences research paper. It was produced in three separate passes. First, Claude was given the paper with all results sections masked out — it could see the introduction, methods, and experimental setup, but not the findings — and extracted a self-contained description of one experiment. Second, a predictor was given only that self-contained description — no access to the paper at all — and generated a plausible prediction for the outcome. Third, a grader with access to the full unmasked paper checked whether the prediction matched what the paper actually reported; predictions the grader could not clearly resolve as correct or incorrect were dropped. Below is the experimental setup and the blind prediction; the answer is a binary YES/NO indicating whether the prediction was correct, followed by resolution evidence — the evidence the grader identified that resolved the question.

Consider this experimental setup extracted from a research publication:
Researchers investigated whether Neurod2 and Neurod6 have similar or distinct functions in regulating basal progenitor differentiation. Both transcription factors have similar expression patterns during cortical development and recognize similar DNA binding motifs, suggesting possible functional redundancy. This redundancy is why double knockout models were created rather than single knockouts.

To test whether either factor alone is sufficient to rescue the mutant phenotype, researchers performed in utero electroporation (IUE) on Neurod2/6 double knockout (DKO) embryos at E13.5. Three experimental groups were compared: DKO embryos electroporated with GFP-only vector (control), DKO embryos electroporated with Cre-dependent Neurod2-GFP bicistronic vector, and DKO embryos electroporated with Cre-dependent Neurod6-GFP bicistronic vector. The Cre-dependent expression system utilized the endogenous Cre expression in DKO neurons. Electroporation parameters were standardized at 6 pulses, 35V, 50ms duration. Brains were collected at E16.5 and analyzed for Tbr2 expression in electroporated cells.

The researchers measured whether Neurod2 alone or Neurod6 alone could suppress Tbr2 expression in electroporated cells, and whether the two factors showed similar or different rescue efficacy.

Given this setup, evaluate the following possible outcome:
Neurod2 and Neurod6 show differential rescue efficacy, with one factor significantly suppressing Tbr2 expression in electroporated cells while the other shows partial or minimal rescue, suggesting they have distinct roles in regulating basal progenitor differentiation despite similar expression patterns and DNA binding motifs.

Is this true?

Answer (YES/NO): NO